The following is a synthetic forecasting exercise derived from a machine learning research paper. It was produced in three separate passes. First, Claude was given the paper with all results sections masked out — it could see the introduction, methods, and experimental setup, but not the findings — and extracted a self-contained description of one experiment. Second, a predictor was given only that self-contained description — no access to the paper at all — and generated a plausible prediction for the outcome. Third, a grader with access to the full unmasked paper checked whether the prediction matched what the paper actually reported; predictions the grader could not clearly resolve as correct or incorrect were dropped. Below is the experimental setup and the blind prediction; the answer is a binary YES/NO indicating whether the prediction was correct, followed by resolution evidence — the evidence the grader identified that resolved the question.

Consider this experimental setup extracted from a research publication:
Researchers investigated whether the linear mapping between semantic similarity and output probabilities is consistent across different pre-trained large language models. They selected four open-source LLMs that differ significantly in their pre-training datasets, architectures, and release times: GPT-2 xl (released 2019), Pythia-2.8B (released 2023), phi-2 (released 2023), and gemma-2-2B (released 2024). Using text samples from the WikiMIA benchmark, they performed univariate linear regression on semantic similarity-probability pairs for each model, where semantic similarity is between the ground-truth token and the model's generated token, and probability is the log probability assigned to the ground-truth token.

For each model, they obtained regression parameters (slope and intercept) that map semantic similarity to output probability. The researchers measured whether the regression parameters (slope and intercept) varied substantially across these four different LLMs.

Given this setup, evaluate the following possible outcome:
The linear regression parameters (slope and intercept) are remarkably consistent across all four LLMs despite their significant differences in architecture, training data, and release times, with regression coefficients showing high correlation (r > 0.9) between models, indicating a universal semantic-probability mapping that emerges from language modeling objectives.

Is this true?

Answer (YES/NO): NO